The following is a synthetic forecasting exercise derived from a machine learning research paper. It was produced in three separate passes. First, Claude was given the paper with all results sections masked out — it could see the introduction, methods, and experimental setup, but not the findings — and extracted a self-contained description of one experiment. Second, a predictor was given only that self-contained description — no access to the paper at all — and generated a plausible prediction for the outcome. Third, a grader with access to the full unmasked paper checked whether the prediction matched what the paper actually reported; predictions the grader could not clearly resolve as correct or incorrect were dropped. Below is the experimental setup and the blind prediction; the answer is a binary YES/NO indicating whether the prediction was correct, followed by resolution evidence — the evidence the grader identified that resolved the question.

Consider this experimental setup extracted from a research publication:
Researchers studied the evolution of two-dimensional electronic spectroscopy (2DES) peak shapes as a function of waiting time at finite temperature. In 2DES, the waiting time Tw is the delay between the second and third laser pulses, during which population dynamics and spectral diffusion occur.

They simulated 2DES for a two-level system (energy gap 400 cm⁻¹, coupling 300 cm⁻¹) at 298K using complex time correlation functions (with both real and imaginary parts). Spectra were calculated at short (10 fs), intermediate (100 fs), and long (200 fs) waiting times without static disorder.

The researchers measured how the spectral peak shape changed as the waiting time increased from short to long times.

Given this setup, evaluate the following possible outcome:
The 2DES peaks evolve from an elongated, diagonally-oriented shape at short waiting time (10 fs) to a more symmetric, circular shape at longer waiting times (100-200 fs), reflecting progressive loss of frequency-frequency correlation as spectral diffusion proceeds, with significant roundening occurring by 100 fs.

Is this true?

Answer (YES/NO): YES